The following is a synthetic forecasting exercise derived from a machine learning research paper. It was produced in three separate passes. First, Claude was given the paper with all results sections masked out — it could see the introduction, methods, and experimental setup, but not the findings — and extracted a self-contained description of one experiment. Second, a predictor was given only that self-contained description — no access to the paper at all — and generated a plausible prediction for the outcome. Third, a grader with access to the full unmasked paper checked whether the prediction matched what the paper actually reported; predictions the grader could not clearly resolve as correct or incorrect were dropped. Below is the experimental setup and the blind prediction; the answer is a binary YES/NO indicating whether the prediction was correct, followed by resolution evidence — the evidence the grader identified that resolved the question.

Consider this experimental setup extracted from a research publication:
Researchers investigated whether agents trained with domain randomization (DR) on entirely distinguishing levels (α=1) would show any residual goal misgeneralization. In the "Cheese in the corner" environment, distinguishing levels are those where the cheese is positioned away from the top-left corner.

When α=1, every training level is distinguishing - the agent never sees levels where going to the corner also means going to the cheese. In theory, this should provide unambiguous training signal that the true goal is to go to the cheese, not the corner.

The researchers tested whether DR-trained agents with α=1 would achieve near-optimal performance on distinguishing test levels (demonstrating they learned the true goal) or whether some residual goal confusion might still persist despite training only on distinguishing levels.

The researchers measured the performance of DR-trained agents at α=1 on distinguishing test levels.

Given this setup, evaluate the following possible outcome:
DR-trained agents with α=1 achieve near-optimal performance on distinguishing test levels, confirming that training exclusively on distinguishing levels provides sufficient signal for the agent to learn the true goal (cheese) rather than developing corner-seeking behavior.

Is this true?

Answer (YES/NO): YES